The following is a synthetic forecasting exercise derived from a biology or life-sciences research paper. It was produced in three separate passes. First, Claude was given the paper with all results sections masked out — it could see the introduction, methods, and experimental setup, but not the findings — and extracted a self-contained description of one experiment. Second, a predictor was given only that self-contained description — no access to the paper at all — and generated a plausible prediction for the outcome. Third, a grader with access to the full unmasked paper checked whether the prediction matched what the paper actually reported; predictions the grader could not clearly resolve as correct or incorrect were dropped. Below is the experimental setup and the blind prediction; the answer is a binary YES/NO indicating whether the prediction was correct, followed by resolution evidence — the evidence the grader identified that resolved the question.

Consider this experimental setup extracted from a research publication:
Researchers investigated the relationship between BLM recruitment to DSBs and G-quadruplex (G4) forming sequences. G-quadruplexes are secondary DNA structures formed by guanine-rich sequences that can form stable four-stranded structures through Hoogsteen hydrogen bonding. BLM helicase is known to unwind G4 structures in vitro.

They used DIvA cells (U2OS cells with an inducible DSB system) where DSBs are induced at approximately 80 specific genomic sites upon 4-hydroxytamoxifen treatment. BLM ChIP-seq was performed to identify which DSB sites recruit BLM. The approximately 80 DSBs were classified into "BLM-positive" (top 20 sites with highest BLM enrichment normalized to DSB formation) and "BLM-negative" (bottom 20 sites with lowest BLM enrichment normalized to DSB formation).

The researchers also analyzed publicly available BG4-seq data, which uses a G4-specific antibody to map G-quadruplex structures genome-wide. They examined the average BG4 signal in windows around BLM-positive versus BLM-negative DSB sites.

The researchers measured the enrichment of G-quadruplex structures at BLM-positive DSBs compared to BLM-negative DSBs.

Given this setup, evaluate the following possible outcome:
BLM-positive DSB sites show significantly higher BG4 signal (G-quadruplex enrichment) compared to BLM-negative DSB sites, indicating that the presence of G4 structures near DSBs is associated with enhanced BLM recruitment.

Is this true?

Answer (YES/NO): YES